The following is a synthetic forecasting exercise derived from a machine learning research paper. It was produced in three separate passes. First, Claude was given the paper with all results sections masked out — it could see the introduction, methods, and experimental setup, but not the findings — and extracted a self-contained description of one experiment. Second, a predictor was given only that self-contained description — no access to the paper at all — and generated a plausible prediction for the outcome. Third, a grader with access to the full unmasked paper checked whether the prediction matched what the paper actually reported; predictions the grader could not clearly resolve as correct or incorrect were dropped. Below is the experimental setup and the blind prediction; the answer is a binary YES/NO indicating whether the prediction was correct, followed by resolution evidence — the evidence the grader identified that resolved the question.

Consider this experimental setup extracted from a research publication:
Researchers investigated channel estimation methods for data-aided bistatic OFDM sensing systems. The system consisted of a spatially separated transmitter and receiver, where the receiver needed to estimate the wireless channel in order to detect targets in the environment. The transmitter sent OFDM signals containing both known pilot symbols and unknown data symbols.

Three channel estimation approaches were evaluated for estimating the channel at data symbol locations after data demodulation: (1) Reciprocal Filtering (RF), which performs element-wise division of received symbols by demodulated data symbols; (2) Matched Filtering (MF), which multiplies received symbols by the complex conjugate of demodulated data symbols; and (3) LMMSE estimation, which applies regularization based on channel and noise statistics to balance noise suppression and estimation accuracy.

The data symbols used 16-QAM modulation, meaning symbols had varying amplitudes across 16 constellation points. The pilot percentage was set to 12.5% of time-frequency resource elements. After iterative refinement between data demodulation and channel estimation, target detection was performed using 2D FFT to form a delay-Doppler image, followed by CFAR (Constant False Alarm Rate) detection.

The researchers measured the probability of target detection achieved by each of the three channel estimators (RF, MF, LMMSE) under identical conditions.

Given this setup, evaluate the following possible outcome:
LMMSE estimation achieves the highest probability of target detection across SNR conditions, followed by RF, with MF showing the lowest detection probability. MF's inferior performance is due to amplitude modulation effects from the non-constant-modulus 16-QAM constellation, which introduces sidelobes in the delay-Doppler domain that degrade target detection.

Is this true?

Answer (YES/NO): NO